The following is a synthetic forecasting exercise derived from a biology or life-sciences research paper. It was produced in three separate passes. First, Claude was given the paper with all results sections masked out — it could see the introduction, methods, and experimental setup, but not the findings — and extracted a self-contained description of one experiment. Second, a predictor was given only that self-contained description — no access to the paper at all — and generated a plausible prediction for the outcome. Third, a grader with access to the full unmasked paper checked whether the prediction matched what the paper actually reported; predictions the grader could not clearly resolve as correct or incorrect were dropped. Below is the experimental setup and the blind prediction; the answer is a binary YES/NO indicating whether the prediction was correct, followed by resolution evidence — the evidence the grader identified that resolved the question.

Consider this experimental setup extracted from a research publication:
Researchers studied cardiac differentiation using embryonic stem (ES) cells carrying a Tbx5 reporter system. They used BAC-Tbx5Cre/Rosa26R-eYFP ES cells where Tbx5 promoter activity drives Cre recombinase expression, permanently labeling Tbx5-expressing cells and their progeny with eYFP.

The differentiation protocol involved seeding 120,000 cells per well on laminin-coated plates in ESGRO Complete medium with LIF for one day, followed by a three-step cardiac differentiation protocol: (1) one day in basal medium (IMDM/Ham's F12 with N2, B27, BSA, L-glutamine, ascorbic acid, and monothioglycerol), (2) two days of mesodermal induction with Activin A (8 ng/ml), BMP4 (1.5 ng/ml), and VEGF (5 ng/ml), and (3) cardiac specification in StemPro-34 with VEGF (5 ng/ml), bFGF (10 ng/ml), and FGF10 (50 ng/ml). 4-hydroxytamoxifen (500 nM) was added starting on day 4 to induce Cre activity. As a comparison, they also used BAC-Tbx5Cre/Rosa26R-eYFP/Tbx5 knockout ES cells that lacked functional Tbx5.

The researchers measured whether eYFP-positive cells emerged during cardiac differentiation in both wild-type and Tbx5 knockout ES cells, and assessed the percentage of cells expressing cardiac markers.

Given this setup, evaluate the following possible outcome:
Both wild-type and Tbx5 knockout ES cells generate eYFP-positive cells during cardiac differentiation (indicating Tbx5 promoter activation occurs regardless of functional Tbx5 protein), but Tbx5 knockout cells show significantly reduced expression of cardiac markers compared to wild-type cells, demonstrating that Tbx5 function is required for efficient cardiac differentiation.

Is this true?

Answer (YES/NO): NO